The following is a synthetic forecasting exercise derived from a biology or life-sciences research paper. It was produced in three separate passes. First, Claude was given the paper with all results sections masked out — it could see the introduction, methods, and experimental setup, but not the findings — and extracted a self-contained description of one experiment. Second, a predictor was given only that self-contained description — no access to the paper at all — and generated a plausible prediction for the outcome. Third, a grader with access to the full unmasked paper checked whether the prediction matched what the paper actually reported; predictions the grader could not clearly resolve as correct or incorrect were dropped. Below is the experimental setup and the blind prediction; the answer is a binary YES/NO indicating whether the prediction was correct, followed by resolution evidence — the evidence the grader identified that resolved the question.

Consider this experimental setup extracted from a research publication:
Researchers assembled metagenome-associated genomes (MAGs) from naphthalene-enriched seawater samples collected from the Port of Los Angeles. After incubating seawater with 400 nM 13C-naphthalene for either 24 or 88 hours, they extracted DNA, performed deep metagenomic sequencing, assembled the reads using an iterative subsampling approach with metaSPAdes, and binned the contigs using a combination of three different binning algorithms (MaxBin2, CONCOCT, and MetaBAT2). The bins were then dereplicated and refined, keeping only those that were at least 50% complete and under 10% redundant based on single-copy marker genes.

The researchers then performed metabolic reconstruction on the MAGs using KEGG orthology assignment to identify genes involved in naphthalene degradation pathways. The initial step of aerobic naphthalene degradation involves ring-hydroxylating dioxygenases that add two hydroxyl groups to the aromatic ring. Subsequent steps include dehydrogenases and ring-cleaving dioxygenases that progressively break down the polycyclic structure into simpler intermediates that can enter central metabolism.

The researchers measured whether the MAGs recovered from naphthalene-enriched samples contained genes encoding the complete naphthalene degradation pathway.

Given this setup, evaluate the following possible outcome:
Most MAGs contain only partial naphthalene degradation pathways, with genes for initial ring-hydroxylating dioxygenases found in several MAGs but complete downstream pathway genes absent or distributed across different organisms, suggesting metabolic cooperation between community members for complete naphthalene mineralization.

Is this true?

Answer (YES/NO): NO